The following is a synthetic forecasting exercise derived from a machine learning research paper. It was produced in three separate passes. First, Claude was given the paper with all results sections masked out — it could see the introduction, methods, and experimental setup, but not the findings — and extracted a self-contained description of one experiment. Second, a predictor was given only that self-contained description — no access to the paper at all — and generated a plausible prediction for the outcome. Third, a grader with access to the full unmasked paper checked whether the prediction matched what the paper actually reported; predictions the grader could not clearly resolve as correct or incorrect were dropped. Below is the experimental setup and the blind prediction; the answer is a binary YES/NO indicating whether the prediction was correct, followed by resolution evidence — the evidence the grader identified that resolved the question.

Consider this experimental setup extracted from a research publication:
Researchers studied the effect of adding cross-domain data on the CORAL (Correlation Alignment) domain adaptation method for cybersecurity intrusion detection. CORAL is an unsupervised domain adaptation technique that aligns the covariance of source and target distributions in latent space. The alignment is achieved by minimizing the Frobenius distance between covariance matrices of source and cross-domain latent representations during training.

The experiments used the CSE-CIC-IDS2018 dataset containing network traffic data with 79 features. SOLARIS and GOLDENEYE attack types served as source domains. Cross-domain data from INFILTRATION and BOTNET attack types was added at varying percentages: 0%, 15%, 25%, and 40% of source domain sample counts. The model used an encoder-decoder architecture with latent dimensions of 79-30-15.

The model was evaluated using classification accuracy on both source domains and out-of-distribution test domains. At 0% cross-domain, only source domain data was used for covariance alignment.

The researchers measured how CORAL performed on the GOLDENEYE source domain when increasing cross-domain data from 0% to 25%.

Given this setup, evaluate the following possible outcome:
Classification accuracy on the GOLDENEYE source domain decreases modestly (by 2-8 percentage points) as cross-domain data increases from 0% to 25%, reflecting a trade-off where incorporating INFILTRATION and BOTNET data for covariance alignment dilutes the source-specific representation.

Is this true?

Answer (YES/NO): NO